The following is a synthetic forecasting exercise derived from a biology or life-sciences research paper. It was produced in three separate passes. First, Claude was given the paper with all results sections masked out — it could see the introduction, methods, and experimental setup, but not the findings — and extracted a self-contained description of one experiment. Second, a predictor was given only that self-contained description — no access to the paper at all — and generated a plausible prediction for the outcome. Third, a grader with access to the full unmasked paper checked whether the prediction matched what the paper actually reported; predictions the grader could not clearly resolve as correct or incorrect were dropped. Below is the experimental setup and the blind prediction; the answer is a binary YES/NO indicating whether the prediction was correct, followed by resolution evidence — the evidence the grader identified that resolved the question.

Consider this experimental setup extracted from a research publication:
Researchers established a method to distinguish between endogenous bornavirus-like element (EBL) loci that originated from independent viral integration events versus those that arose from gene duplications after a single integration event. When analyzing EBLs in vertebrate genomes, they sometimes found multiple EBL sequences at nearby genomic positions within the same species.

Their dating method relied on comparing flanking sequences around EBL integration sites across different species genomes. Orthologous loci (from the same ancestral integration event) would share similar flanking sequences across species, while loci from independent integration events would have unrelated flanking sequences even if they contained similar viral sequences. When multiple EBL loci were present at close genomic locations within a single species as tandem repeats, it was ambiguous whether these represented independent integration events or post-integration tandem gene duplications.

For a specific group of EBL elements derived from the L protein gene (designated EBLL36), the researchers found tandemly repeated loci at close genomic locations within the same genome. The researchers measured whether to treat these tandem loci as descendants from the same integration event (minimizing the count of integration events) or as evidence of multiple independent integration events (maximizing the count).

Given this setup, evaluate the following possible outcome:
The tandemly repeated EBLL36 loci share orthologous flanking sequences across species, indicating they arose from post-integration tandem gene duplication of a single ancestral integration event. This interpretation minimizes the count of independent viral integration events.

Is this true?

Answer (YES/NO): NO